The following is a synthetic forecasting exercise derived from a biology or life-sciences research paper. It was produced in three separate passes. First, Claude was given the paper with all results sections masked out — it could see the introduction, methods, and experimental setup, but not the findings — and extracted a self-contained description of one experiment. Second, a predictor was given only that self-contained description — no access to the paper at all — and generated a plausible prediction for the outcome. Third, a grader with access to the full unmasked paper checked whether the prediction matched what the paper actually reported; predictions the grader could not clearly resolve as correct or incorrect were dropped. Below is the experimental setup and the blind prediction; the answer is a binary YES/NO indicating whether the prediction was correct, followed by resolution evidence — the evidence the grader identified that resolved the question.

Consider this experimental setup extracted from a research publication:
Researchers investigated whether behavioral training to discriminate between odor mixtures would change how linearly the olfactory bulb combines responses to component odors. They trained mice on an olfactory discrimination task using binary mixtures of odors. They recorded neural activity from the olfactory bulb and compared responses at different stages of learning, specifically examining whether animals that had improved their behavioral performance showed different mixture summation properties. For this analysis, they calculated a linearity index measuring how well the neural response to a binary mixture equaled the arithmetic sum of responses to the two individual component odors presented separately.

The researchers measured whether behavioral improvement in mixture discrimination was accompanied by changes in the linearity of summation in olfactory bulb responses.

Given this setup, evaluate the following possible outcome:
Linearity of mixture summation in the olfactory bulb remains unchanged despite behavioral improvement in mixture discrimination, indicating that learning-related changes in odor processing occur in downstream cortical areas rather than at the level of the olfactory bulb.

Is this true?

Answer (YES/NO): NO